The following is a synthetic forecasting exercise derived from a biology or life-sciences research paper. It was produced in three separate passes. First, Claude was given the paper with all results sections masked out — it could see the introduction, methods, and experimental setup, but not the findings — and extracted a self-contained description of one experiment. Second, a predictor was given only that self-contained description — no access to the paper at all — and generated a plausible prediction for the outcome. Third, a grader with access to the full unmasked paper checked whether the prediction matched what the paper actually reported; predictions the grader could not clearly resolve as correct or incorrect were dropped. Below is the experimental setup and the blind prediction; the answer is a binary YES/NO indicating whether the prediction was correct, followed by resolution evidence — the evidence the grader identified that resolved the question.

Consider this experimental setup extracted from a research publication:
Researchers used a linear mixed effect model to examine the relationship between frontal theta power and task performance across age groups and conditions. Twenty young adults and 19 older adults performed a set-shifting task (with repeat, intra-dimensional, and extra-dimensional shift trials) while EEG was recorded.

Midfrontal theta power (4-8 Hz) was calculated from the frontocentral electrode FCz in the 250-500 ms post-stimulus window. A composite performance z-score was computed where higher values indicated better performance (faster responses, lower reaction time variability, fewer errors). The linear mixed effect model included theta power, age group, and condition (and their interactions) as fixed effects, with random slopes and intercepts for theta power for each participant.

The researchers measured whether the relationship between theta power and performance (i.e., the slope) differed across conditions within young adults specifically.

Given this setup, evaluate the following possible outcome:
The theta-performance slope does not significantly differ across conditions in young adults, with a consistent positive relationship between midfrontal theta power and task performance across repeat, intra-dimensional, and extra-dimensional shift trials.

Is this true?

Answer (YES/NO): NO